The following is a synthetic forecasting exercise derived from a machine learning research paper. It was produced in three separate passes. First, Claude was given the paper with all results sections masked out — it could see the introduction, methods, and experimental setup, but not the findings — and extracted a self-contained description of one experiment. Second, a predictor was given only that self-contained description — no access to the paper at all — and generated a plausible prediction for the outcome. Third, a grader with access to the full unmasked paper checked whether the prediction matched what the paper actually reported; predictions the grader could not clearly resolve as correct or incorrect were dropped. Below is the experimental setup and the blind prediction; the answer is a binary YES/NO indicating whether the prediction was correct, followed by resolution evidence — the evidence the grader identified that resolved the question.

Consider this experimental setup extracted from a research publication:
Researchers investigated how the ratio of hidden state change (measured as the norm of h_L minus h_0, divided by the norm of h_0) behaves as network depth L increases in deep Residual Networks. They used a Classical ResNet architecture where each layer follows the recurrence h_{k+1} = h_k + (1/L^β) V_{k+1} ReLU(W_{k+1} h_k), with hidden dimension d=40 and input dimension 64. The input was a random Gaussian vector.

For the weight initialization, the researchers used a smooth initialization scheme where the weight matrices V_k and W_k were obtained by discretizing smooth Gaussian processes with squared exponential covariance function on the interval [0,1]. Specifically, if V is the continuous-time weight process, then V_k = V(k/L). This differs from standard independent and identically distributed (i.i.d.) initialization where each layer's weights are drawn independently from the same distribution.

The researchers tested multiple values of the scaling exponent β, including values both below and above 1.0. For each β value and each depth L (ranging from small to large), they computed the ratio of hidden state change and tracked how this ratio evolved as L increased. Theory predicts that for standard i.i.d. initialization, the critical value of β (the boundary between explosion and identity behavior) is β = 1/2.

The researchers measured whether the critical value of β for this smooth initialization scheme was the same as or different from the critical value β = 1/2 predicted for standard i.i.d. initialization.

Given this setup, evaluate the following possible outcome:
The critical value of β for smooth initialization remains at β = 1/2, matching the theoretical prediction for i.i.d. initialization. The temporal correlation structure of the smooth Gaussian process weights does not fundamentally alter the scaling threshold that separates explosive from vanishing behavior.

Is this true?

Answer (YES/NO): NO